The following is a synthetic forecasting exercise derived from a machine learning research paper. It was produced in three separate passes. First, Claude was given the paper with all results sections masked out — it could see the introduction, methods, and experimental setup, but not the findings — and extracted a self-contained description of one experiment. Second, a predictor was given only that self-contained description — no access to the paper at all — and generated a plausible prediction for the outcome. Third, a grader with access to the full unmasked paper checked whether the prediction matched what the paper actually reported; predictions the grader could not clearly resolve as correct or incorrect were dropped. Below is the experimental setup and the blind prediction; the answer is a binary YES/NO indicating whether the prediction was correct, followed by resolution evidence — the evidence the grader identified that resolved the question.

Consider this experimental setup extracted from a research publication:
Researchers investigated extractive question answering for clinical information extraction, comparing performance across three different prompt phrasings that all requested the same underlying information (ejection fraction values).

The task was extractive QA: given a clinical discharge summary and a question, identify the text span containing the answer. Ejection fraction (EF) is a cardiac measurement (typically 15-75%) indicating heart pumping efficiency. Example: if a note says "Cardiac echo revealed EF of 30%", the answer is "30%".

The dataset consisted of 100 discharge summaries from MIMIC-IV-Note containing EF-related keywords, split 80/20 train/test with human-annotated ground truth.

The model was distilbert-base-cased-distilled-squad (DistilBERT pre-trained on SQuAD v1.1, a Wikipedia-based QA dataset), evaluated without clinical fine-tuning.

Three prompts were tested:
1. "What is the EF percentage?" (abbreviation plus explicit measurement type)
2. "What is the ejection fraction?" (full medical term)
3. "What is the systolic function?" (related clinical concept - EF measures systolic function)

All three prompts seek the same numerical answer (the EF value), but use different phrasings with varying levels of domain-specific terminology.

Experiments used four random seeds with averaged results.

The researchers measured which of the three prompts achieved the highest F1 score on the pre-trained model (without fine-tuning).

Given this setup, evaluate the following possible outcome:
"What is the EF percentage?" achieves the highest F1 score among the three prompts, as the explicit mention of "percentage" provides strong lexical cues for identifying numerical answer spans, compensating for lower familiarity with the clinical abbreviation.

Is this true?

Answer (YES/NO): YES